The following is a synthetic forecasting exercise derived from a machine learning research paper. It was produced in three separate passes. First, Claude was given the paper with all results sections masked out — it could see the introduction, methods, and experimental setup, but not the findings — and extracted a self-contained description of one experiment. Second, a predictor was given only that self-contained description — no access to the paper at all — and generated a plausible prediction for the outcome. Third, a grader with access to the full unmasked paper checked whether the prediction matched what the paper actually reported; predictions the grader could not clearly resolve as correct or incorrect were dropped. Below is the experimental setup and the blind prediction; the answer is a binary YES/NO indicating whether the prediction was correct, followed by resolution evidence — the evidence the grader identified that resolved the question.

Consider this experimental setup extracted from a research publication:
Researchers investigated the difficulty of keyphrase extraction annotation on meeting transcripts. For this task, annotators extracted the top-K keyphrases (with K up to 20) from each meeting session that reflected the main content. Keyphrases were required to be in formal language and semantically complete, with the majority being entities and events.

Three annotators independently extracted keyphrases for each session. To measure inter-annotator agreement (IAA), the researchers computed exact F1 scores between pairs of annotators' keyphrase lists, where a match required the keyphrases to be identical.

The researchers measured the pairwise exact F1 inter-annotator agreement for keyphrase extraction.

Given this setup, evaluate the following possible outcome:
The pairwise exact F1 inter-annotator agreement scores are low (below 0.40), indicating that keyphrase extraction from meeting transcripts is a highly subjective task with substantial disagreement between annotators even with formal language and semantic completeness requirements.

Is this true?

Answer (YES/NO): NO